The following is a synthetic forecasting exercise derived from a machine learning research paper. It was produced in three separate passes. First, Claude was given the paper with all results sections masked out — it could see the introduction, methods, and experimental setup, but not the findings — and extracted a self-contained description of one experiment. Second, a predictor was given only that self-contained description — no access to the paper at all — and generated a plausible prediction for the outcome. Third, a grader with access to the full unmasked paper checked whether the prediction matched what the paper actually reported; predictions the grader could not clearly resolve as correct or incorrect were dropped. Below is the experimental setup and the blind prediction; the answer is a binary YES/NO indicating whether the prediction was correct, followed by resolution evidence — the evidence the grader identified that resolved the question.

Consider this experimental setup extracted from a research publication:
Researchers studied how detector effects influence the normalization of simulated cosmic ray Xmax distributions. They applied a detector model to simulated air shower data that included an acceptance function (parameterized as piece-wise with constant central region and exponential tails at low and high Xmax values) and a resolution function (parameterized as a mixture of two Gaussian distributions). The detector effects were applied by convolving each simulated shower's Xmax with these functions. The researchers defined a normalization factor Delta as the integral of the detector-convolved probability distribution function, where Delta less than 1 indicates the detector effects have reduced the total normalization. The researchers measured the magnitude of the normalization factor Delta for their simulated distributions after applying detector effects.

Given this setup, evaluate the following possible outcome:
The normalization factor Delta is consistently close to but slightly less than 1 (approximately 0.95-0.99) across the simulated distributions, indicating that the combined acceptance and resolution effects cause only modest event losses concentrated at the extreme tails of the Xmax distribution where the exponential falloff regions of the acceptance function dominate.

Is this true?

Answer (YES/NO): YES